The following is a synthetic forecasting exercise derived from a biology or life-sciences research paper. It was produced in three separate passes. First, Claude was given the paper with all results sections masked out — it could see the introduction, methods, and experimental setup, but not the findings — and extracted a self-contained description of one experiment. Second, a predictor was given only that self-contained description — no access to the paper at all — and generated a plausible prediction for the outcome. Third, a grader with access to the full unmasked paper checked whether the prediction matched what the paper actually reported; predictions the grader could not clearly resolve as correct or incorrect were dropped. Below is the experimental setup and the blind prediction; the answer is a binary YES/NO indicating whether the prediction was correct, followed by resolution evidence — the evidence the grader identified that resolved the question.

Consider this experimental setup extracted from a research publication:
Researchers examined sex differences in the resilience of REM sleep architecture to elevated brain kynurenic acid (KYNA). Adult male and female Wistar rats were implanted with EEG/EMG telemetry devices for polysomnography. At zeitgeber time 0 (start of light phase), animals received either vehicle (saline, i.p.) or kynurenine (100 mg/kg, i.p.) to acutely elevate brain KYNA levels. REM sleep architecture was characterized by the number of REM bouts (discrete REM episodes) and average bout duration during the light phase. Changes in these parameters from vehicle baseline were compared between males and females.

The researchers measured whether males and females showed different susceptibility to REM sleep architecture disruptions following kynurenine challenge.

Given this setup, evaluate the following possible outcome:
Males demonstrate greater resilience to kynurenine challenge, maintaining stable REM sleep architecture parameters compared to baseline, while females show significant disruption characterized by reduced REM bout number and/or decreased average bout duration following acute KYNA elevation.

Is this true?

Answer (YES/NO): NO